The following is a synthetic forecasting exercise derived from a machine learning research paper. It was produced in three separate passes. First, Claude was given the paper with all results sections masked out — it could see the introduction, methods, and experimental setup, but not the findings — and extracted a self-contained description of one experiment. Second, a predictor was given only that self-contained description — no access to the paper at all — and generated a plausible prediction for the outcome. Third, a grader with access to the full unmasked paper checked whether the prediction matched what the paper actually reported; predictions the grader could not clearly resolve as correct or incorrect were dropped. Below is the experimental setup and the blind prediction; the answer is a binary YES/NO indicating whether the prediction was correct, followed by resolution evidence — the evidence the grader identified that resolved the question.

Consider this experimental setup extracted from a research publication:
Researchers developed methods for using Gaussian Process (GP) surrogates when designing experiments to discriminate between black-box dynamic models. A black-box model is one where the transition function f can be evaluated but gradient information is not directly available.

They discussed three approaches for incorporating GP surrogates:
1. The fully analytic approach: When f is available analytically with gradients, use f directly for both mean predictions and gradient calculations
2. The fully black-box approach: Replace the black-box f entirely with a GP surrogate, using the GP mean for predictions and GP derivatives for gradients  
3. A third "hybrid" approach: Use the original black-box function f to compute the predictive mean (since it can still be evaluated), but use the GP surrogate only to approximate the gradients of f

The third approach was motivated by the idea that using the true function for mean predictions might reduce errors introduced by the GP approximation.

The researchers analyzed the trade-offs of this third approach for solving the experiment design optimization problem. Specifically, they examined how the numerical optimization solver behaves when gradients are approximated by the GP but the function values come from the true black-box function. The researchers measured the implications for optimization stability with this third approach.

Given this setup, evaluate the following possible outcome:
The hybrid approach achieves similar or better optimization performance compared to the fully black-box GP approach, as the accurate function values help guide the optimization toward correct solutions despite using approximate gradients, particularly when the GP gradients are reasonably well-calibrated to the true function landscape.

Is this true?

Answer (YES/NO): NO